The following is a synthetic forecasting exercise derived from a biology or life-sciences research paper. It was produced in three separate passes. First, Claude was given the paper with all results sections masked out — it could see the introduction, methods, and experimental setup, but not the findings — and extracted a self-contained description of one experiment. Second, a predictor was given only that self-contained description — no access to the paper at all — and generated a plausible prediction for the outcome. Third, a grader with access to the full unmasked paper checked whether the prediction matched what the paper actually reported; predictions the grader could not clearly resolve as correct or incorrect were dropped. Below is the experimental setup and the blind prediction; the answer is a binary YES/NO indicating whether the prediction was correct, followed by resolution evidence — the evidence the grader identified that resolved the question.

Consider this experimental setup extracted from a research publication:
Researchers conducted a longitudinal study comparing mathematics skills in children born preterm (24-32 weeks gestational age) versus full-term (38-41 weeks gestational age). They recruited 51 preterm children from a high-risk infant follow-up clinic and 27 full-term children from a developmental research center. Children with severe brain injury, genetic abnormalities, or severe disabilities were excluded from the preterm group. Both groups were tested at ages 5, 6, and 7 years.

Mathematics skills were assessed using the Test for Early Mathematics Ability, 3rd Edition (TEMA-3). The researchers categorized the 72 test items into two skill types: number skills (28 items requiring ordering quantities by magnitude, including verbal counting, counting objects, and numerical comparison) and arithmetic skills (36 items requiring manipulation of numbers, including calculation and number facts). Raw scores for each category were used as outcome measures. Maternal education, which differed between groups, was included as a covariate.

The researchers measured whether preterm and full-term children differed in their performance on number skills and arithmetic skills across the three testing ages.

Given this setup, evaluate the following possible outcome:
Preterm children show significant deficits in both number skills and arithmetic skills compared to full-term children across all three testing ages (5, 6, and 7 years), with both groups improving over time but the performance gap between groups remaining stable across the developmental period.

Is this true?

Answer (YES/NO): NO